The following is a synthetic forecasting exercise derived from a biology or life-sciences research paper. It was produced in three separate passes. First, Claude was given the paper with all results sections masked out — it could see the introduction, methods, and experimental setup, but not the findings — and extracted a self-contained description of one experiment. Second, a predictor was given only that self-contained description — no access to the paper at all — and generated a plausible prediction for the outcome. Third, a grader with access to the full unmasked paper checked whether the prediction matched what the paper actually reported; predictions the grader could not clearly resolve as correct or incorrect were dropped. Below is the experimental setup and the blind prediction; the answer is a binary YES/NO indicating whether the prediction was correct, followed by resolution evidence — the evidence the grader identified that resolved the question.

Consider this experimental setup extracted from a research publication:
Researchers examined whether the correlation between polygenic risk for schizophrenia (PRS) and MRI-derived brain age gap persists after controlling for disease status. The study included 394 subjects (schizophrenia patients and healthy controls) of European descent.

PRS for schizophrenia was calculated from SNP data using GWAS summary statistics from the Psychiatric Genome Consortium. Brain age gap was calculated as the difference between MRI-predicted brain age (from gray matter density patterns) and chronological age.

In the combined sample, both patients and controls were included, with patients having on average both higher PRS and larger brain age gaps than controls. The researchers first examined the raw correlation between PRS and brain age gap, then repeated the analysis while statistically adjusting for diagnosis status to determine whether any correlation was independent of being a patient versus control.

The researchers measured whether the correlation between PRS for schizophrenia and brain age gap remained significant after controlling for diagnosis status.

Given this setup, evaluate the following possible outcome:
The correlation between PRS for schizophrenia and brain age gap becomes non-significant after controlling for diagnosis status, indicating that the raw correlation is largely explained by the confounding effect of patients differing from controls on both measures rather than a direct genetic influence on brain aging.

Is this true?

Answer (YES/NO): YES